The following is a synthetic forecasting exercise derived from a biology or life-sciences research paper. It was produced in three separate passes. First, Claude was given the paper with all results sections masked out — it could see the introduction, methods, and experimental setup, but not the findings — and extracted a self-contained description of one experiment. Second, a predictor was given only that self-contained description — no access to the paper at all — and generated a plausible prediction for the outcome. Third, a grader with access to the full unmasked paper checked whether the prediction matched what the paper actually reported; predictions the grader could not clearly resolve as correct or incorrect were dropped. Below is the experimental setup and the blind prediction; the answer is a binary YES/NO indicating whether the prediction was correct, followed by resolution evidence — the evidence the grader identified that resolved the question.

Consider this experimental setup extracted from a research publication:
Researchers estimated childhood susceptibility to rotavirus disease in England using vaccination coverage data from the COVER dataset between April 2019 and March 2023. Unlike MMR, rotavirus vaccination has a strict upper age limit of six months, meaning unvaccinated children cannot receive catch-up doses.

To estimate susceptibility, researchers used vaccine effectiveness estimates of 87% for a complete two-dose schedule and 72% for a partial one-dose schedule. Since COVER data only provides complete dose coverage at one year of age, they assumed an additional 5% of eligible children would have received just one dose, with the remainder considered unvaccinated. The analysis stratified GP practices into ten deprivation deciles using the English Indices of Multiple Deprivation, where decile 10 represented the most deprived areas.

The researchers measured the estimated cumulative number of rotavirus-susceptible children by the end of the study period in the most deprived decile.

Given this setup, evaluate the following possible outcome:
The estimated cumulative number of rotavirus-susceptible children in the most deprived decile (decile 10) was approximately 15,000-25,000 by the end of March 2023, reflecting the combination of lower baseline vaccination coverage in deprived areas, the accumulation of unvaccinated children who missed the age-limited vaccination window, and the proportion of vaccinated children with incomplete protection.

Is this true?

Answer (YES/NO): NO